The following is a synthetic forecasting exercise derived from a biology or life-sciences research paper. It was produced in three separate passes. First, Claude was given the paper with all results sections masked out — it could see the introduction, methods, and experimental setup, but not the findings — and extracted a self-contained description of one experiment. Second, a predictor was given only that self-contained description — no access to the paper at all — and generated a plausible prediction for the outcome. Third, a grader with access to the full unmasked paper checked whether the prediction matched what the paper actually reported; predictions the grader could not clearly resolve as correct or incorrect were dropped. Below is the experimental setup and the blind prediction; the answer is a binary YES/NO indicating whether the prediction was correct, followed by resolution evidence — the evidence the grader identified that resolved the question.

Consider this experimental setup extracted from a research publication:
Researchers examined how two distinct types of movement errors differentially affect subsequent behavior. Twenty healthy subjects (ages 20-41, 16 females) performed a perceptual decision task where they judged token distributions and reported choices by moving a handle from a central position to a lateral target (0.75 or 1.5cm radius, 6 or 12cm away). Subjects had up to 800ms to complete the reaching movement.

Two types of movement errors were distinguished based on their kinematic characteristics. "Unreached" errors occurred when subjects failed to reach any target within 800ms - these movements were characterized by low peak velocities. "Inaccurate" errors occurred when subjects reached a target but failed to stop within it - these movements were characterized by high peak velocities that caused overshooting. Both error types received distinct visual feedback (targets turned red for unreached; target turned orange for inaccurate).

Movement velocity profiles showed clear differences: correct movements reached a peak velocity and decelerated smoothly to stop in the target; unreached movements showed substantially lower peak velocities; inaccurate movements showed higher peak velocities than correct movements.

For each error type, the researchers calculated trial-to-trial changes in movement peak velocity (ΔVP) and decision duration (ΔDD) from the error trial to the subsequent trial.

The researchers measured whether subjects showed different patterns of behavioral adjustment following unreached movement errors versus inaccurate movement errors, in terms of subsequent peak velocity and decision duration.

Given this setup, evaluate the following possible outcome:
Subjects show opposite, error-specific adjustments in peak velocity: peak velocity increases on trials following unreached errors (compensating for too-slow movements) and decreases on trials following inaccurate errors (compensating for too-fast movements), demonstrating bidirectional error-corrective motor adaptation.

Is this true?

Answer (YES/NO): YES